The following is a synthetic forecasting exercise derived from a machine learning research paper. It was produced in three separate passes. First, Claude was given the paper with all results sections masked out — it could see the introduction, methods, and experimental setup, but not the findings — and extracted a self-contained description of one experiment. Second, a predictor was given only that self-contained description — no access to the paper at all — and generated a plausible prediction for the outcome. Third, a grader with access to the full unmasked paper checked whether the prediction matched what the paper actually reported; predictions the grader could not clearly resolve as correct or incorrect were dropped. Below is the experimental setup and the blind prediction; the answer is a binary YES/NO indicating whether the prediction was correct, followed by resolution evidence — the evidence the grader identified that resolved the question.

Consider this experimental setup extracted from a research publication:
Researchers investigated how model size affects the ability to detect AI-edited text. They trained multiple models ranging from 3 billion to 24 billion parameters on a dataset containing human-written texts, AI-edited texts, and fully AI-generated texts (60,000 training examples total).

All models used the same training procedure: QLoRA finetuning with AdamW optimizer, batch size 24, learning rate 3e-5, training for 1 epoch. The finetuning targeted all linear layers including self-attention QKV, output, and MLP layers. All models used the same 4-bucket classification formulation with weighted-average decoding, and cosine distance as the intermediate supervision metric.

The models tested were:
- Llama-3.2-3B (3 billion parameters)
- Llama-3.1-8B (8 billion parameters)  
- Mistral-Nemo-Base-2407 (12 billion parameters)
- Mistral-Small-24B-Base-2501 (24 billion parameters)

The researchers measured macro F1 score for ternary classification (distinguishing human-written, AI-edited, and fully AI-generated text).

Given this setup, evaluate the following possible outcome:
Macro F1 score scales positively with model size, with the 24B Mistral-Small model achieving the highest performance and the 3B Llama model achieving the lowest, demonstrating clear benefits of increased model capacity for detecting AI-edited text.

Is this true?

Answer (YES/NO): YES